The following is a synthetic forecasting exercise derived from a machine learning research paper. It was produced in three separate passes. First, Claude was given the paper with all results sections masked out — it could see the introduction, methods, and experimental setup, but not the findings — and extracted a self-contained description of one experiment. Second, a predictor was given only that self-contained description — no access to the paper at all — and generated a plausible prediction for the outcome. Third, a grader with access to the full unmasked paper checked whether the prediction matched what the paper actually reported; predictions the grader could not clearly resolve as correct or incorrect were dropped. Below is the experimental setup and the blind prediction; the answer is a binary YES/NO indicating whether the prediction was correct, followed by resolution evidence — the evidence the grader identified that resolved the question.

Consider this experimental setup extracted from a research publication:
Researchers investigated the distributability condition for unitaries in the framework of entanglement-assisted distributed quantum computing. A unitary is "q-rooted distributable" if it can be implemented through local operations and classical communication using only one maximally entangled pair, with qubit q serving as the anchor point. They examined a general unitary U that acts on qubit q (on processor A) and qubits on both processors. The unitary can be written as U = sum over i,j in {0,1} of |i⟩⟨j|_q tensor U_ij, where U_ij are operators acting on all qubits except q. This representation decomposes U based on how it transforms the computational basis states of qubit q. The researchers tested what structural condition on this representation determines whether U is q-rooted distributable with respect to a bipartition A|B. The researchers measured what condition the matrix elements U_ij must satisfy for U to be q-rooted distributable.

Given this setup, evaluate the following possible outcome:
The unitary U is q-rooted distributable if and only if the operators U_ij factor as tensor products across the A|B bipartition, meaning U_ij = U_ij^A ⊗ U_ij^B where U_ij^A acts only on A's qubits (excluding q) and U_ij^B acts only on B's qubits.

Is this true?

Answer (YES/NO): NO